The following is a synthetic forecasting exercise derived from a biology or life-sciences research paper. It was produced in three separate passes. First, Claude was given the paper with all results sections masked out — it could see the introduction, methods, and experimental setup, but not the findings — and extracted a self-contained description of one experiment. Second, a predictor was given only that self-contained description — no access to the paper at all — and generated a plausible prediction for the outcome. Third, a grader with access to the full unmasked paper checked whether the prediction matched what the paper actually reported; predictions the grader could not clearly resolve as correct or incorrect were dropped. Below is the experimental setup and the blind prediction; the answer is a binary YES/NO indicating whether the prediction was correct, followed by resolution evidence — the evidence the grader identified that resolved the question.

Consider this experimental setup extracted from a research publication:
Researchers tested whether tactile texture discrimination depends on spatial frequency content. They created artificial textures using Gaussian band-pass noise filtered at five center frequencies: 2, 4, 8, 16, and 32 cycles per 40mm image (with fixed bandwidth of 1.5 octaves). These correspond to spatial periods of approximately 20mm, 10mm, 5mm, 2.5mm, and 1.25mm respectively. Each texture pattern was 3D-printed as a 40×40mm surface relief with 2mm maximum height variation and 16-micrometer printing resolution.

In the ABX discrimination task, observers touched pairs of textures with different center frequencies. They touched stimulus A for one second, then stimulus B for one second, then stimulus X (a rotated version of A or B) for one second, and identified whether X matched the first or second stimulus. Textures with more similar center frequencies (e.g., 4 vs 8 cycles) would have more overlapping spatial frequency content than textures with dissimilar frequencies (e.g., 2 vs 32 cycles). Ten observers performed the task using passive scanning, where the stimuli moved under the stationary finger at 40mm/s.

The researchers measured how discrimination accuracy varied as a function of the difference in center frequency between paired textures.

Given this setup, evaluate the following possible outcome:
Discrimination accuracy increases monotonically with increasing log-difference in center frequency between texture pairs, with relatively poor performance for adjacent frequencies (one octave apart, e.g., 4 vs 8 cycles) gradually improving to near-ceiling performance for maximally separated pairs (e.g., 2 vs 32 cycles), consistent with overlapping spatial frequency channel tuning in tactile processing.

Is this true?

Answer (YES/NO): NO